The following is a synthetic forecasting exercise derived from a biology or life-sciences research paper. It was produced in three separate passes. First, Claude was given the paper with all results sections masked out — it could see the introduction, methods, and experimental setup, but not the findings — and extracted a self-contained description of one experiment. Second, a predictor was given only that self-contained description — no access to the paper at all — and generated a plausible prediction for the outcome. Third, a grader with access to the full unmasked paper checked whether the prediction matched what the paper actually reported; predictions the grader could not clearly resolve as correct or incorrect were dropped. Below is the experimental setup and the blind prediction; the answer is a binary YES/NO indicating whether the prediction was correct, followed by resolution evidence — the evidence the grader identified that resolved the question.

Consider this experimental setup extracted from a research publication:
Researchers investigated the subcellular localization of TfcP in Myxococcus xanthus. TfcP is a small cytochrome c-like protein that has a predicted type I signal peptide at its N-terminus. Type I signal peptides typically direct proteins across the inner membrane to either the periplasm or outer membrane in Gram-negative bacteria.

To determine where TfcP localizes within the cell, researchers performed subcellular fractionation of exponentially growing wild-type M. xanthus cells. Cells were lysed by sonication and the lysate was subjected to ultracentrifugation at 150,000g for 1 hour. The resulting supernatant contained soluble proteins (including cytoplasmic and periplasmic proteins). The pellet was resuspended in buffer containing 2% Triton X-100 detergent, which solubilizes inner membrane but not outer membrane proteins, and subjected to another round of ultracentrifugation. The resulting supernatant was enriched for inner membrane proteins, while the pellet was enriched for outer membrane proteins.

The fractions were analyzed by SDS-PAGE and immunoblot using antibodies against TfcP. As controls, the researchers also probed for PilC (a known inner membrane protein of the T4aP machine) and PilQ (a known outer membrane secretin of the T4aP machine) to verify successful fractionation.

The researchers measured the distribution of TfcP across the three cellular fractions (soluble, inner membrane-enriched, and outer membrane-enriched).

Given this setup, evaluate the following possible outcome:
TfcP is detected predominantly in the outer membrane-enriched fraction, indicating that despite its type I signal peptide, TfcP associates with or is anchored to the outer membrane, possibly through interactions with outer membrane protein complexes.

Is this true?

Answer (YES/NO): NO